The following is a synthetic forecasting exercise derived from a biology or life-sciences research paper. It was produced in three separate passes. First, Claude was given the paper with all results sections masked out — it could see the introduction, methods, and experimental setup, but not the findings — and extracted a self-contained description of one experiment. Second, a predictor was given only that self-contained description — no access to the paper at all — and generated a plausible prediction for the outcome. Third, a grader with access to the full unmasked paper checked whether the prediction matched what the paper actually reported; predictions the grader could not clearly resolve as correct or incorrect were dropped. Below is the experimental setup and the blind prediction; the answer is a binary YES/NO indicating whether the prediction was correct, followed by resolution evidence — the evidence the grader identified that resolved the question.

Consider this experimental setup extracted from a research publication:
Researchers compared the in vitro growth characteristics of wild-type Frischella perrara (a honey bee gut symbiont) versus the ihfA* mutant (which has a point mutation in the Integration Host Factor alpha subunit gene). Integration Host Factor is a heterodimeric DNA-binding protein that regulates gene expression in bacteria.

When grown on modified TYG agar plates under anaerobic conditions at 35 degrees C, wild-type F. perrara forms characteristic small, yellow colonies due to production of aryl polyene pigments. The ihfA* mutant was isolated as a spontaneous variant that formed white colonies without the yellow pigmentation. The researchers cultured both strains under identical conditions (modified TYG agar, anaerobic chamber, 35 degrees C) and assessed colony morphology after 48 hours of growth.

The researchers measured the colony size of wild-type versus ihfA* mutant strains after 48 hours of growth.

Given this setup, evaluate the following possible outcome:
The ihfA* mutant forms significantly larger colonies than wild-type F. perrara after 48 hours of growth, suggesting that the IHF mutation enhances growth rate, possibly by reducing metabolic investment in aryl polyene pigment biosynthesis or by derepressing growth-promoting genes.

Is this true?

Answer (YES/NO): YES